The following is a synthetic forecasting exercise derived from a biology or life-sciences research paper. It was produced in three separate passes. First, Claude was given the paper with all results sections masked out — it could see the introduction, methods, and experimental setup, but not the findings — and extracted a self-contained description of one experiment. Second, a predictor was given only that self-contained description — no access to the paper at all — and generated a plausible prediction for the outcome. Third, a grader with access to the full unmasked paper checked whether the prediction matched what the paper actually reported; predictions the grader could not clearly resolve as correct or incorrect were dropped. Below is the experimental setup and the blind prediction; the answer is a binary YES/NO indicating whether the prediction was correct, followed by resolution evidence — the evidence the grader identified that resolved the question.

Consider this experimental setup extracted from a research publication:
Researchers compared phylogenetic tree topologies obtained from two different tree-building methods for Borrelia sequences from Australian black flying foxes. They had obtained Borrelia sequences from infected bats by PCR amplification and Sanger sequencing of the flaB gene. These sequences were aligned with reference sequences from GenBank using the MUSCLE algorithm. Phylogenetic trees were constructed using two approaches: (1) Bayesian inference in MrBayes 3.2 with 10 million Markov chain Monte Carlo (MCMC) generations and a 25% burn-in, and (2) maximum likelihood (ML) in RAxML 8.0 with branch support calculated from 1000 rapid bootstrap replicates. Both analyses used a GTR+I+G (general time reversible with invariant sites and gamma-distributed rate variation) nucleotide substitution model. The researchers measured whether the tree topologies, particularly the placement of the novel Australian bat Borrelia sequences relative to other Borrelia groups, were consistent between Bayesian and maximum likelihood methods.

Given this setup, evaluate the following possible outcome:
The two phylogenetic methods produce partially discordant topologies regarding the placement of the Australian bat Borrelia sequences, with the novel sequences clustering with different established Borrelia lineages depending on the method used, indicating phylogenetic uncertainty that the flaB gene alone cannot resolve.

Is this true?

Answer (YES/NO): NO